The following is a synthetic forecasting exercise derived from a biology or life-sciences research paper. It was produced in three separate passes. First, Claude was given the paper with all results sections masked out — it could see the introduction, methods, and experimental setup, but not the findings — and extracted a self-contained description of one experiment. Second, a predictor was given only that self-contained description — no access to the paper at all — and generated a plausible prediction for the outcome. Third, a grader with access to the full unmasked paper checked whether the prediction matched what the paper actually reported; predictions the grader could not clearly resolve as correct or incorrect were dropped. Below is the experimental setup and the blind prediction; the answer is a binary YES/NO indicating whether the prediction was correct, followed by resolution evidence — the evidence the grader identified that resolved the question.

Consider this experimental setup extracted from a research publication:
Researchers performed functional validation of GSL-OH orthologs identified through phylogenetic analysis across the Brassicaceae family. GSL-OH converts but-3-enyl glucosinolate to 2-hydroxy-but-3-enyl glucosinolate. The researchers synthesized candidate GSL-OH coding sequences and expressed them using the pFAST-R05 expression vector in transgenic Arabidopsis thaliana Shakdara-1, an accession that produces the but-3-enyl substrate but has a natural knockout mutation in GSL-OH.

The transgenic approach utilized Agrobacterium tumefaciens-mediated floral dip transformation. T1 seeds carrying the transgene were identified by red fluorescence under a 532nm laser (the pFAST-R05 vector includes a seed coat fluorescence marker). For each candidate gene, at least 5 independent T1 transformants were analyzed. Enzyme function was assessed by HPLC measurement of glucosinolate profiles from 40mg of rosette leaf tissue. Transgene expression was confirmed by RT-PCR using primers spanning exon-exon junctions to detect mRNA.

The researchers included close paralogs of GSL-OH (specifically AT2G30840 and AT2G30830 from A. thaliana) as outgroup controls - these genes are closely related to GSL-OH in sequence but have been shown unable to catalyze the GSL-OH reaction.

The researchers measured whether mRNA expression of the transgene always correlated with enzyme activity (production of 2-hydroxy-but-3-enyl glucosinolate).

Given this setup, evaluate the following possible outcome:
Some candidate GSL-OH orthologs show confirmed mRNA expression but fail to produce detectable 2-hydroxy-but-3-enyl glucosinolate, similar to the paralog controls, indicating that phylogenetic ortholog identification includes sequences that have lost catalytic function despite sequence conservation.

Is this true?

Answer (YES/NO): YES